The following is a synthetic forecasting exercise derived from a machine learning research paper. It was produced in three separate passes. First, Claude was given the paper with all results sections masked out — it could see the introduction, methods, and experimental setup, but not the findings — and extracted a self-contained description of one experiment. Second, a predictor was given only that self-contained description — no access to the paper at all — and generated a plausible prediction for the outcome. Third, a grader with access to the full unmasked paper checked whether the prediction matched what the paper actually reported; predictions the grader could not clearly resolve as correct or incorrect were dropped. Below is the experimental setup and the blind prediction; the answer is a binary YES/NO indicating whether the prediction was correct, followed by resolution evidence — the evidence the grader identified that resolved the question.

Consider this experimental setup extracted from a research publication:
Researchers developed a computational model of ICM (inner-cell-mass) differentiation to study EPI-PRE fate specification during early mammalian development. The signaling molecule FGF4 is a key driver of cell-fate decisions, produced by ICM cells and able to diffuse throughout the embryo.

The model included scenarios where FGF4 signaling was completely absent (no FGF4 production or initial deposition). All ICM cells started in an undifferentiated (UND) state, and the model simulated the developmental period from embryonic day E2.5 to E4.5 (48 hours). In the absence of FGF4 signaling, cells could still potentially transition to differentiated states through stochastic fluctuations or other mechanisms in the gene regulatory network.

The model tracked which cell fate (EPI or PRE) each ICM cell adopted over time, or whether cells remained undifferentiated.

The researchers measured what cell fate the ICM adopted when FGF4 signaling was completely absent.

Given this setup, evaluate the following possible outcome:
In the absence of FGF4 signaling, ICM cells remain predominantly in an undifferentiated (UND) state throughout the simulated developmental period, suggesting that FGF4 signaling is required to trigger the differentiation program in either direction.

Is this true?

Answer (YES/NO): NO